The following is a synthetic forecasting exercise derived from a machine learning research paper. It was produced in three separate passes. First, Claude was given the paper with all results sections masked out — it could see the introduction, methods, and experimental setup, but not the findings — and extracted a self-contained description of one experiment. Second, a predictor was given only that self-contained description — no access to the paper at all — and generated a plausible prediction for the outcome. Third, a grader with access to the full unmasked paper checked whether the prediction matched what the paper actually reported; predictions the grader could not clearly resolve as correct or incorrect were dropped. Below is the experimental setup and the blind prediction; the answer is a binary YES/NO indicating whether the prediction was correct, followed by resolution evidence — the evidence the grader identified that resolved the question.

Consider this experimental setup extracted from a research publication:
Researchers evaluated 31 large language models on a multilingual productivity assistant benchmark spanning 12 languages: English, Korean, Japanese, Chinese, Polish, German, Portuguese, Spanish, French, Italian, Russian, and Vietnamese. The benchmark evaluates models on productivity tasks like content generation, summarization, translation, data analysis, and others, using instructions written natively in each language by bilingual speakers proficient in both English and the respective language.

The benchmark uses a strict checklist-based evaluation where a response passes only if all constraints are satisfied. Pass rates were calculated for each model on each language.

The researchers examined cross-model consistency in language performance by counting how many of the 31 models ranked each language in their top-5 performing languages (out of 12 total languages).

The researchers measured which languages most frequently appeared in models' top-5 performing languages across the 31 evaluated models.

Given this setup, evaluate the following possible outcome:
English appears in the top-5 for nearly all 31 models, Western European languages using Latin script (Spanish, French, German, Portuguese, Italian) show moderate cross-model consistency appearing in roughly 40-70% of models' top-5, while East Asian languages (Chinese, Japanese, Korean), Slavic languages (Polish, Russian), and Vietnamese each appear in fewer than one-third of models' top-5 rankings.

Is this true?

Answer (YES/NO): NO